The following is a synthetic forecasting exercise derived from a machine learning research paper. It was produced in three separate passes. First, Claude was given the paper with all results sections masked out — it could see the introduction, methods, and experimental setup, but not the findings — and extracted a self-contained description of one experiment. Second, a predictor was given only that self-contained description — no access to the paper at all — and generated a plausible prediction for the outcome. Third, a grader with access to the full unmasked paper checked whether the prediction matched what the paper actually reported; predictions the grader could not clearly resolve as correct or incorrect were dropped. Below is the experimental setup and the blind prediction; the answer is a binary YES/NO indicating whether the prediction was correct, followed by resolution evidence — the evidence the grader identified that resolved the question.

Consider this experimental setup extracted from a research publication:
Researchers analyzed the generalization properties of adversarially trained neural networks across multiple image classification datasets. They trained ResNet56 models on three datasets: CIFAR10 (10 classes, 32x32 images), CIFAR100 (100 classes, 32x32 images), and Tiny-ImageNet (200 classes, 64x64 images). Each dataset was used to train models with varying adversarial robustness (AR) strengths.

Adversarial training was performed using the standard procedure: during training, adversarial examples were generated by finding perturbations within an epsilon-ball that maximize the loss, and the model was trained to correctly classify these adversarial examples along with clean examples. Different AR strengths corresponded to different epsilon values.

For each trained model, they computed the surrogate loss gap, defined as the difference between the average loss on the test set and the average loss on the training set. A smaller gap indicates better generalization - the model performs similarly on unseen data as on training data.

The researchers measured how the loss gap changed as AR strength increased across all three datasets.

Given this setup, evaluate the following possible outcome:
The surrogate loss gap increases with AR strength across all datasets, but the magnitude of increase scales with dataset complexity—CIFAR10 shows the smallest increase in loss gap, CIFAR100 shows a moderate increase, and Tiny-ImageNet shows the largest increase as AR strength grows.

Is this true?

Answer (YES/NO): NO